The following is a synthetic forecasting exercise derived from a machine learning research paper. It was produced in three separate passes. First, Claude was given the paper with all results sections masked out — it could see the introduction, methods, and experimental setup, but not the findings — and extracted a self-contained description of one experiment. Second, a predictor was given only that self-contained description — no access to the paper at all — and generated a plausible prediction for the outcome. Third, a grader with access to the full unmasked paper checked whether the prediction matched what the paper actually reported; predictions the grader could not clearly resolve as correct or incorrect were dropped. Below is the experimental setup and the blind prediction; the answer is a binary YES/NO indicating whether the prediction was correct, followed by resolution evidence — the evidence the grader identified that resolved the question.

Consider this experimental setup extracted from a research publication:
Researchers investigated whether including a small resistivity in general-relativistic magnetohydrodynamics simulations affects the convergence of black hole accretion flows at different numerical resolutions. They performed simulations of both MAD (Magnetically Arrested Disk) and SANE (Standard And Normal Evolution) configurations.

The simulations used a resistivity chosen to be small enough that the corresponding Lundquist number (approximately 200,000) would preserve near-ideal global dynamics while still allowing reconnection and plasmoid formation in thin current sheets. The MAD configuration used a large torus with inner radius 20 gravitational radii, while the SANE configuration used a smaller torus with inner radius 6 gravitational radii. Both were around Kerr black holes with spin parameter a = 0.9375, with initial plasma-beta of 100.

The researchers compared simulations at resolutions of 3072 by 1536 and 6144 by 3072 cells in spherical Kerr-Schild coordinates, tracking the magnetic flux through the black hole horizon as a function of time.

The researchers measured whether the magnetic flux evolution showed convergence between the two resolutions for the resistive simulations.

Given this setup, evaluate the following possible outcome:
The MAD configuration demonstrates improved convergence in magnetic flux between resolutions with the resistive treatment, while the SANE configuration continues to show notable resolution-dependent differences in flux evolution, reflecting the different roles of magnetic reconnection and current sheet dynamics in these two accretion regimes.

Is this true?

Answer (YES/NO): NO